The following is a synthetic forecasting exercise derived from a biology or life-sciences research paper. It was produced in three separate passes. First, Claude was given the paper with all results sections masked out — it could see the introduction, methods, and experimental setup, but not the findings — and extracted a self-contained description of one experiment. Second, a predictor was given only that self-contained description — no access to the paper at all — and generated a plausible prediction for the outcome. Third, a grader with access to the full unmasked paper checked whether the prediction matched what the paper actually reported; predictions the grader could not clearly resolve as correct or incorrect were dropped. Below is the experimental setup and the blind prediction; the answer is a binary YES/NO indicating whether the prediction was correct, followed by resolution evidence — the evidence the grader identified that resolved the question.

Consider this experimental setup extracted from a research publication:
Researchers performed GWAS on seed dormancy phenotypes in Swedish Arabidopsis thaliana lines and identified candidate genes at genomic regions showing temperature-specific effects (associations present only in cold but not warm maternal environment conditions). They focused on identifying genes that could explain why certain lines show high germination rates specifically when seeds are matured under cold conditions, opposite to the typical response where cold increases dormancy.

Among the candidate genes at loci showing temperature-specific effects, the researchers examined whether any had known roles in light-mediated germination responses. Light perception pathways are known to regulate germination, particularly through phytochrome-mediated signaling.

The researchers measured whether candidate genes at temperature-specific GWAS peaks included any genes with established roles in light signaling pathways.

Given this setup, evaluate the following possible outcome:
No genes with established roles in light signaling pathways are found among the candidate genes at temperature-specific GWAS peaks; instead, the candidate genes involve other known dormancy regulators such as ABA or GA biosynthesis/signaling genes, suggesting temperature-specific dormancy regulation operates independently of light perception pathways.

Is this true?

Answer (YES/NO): NO